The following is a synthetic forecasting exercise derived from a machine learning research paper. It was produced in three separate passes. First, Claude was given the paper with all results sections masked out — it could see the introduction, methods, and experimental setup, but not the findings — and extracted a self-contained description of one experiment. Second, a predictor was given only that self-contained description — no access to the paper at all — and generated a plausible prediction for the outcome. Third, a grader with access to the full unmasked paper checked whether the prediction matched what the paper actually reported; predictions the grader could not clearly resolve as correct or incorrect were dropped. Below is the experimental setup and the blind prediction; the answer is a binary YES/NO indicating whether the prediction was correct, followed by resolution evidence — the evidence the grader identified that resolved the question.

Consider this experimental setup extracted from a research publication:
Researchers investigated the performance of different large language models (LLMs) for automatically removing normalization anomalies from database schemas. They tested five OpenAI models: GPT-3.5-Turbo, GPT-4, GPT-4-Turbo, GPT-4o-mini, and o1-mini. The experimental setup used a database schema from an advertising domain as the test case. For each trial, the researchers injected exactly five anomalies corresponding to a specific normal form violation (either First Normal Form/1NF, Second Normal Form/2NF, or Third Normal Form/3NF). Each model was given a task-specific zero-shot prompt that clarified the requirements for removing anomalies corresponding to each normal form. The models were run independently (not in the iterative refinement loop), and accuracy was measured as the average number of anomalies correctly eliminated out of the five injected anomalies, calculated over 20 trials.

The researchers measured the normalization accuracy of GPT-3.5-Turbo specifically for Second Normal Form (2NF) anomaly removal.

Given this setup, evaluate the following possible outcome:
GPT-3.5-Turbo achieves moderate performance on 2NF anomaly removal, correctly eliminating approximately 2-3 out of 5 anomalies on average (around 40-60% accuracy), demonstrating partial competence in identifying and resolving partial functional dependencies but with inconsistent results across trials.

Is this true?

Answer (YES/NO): NO